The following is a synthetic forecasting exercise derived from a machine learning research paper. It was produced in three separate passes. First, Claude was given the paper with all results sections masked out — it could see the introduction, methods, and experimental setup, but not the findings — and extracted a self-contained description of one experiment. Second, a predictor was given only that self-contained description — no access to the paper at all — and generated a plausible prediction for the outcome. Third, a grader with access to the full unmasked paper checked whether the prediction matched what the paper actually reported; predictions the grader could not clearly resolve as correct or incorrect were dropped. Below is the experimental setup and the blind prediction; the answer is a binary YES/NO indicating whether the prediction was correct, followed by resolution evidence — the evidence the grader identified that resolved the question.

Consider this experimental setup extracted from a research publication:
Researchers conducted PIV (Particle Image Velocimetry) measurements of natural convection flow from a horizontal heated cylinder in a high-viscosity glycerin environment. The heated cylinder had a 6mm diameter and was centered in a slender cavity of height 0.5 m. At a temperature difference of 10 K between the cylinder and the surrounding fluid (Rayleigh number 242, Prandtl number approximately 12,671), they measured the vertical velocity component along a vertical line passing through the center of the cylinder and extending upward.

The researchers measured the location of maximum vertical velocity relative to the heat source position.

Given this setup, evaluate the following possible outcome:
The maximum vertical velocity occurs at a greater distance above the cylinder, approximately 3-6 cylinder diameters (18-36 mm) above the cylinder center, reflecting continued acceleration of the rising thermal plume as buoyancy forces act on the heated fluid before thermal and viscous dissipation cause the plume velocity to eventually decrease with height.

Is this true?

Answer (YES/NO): NO